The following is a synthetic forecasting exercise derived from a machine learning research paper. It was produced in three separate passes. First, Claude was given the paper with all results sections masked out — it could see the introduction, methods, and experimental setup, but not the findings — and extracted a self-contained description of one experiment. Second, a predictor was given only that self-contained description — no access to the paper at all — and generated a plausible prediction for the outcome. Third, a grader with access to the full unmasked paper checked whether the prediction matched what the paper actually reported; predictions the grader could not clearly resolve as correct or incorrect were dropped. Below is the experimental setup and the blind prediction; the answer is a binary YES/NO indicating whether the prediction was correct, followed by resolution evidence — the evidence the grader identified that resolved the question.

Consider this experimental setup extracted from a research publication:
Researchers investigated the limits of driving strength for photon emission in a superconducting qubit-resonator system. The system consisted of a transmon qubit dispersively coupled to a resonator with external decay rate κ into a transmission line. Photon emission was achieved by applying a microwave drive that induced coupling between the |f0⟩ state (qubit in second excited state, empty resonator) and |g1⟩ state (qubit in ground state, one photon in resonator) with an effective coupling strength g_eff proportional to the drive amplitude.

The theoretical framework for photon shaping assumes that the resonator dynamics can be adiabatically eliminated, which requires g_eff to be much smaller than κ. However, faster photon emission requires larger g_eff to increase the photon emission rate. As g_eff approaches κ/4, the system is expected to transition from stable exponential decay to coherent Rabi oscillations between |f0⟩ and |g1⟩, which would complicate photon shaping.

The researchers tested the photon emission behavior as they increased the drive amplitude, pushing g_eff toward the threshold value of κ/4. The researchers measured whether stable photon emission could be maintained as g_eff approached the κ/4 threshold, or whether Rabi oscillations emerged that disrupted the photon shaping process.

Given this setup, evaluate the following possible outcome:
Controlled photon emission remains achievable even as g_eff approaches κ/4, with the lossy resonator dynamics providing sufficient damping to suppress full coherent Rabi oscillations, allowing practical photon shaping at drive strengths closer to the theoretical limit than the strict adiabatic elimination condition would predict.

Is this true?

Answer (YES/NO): YES